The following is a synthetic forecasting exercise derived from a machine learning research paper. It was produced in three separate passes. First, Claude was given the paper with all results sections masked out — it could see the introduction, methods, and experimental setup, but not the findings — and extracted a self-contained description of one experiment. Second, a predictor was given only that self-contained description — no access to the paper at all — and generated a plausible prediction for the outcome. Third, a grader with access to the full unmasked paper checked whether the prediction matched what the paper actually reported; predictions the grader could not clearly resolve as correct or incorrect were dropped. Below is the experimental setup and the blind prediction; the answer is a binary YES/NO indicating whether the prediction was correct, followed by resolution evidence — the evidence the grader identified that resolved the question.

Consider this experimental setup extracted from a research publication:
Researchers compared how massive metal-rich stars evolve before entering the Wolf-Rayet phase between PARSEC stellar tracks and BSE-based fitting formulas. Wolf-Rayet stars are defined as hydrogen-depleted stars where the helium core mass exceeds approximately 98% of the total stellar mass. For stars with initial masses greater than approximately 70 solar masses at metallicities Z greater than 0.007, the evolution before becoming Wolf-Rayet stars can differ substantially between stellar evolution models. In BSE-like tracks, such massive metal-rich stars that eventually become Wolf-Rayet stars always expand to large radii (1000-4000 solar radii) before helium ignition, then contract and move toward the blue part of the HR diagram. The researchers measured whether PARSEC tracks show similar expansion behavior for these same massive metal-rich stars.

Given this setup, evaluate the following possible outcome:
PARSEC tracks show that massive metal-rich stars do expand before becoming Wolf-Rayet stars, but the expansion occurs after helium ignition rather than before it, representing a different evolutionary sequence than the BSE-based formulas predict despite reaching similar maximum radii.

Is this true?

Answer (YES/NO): NO